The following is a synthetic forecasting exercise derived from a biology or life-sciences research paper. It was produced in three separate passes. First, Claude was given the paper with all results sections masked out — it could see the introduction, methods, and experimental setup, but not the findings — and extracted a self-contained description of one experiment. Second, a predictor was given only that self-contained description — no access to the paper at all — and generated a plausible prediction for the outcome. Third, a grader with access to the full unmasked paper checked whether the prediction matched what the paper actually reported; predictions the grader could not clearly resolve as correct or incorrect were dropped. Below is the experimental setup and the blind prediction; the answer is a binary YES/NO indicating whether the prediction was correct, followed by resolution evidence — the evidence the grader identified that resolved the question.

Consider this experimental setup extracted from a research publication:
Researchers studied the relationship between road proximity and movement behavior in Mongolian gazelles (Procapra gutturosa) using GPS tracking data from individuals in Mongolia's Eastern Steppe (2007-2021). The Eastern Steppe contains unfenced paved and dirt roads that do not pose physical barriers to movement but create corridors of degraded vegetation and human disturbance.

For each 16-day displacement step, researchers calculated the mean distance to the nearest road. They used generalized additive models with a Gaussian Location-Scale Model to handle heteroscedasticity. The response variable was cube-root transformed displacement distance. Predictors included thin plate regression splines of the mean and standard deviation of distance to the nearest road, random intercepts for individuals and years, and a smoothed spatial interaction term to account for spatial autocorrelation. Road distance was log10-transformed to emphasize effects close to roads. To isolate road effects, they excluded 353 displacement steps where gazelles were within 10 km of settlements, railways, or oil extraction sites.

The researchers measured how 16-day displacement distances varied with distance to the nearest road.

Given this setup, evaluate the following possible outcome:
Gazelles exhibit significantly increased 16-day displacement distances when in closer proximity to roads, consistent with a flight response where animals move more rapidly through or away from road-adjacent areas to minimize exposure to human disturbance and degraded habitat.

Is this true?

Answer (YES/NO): NO